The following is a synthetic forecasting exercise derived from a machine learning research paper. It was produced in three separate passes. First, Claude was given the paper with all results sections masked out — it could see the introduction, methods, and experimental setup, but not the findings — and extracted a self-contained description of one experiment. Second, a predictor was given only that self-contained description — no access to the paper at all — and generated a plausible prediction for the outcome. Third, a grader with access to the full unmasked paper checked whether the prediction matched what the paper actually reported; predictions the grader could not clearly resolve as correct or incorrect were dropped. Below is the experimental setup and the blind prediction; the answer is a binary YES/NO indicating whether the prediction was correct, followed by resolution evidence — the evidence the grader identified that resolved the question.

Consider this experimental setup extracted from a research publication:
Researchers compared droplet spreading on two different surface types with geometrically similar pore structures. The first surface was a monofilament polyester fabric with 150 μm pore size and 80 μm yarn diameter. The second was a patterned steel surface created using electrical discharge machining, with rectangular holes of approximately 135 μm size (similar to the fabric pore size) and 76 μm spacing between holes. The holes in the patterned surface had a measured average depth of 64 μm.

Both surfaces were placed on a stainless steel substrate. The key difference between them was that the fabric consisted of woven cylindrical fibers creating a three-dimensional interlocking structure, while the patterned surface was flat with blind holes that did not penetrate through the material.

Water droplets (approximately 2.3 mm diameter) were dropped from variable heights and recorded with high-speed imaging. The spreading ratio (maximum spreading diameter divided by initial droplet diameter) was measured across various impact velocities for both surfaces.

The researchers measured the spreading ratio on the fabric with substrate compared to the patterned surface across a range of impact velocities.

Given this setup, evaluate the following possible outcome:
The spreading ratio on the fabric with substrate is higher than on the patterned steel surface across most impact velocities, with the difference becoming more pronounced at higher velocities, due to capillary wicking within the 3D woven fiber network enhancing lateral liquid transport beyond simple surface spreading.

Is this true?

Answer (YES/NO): NO